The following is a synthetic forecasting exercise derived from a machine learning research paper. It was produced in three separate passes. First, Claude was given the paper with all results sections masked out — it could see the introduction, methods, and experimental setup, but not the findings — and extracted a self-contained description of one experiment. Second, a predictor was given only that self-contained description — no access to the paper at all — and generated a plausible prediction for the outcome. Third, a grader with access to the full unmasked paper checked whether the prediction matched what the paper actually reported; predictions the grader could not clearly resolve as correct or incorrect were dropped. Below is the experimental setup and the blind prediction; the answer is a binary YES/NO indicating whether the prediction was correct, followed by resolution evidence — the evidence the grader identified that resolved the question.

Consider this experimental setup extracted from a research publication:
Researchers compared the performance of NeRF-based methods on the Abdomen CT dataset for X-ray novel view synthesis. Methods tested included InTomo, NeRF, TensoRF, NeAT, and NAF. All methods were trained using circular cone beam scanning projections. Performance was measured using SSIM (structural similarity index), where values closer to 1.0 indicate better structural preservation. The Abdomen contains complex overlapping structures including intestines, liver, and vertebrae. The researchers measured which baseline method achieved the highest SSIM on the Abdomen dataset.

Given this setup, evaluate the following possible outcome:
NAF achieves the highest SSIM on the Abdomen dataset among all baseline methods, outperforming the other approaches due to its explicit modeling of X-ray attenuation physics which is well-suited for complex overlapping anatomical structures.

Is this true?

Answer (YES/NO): YES